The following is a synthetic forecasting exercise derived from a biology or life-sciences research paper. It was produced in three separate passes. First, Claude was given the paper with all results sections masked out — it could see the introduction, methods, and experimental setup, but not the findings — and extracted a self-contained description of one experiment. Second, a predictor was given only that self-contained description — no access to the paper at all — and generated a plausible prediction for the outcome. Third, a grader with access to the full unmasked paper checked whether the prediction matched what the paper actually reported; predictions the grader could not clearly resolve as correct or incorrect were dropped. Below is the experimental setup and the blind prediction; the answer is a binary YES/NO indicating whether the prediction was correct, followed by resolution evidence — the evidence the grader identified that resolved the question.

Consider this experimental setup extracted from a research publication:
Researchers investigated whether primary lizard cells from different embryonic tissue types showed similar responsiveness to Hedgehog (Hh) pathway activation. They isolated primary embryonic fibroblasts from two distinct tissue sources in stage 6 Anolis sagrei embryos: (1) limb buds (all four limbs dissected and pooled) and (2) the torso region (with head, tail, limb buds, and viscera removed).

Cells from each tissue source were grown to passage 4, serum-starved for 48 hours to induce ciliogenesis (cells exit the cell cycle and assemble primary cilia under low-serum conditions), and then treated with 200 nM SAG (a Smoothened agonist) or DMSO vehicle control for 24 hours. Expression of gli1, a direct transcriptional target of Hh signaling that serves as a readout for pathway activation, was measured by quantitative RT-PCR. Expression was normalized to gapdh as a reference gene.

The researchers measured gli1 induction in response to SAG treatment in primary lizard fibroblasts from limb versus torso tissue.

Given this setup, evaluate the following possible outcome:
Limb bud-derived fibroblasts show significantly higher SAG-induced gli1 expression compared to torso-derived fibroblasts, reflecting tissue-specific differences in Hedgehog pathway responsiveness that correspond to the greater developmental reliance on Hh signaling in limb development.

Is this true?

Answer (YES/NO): YES